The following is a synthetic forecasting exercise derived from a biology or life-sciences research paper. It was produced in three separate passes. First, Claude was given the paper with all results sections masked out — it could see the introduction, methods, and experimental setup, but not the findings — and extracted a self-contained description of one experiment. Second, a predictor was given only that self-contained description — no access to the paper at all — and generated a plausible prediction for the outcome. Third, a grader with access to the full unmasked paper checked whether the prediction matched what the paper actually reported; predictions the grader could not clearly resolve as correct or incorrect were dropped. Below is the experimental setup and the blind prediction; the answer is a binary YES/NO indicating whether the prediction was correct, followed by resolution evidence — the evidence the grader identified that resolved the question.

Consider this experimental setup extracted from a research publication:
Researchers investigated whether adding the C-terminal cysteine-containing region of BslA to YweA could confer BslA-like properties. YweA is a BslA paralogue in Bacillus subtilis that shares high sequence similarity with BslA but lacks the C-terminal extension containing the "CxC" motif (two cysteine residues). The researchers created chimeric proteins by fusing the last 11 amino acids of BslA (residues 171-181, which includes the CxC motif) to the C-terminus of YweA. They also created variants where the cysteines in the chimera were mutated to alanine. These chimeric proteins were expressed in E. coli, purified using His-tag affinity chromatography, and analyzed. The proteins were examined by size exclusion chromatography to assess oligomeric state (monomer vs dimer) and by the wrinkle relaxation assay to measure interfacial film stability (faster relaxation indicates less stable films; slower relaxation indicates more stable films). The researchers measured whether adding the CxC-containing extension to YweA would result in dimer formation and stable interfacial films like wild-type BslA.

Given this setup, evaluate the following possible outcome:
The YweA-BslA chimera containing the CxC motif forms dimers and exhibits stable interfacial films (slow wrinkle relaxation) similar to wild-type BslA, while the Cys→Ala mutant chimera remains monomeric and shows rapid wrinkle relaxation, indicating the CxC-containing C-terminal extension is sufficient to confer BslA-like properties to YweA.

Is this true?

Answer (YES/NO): NO